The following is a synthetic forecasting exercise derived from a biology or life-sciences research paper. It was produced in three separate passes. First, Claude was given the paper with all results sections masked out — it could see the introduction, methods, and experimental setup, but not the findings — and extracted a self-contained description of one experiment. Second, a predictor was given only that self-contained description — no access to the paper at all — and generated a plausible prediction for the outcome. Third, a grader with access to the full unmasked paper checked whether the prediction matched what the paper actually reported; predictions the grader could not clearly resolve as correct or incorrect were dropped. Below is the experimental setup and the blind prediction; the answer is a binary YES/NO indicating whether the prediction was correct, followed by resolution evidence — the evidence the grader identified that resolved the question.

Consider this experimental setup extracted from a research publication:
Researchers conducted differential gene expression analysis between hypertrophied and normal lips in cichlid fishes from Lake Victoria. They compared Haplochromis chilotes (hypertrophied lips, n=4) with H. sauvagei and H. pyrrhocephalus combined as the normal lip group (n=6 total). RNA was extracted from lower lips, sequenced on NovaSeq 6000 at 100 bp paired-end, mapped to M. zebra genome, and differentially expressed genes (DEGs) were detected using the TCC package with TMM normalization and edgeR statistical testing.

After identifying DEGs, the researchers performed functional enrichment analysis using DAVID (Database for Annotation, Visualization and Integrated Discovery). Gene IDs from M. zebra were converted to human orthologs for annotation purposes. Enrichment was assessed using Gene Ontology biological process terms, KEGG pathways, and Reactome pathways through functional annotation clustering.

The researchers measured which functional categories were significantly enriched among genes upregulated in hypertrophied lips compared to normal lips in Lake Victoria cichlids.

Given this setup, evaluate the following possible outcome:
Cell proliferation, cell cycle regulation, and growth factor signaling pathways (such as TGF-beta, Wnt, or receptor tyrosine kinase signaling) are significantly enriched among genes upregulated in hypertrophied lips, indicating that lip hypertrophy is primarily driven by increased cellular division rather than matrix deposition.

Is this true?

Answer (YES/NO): NO